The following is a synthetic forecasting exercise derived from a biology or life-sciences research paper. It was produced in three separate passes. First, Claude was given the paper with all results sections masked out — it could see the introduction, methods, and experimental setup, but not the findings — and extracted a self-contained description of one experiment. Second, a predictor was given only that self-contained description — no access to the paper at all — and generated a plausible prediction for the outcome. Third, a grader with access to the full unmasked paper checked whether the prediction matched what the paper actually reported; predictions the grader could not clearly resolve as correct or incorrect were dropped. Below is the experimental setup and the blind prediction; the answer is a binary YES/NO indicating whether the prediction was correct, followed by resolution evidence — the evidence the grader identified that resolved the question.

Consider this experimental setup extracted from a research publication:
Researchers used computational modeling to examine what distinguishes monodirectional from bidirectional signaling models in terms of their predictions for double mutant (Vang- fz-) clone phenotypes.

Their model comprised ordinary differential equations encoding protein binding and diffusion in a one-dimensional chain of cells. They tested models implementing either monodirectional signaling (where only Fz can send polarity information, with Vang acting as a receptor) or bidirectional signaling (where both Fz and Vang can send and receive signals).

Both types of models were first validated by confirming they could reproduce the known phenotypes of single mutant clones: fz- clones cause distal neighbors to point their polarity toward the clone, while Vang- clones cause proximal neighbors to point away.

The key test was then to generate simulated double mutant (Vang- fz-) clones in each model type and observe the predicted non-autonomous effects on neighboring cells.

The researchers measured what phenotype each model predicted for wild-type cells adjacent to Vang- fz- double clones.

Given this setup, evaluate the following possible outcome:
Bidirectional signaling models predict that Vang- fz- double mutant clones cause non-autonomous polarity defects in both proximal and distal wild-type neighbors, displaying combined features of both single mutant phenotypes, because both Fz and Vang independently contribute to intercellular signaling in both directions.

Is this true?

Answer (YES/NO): NO